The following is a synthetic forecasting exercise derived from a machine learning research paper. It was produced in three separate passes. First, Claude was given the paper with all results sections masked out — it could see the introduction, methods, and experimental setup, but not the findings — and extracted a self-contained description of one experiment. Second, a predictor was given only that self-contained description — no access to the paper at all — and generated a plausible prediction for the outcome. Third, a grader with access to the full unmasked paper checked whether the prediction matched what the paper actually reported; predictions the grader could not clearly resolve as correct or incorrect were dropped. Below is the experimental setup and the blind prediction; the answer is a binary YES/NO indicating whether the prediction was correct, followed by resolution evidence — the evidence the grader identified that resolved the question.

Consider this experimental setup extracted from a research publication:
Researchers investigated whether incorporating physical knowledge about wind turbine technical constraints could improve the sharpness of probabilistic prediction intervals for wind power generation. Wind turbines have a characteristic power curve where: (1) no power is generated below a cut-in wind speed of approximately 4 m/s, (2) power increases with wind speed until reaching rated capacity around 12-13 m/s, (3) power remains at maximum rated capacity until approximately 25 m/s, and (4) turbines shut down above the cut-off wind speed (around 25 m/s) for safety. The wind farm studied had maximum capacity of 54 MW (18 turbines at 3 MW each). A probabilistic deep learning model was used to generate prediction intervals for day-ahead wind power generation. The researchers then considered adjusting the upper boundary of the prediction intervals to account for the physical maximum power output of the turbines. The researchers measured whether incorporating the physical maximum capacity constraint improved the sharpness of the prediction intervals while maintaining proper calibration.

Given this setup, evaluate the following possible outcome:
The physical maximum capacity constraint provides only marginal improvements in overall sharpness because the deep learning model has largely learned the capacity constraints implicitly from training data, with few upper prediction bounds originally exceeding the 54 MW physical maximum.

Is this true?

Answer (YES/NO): NO